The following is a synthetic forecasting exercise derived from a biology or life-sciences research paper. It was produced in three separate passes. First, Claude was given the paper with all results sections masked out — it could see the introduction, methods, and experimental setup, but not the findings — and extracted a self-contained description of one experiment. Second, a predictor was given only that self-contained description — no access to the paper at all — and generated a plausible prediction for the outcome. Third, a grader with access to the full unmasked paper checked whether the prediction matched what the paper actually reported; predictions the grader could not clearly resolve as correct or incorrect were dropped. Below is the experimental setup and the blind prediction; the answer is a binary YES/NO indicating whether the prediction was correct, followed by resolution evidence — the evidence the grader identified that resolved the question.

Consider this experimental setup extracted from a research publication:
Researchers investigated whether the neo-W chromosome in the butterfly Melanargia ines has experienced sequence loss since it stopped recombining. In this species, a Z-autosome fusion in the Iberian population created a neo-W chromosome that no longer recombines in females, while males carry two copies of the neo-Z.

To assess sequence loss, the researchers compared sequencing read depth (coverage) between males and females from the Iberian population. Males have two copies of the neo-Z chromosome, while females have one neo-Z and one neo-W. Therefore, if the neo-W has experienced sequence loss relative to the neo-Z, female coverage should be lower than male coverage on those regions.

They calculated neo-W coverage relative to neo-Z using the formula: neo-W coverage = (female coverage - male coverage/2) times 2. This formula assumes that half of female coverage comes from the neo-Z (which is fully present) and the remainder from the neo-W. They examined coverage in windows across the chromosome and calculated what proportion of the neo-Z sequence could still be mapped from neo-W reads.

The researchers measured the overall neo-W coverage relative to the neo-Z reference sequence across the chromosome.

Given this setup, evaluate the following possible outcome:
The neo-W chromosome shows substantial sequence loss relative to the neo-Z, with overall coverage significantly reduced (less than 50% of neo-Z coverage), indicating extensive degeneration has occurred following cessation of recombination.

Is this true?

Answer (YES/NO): NO